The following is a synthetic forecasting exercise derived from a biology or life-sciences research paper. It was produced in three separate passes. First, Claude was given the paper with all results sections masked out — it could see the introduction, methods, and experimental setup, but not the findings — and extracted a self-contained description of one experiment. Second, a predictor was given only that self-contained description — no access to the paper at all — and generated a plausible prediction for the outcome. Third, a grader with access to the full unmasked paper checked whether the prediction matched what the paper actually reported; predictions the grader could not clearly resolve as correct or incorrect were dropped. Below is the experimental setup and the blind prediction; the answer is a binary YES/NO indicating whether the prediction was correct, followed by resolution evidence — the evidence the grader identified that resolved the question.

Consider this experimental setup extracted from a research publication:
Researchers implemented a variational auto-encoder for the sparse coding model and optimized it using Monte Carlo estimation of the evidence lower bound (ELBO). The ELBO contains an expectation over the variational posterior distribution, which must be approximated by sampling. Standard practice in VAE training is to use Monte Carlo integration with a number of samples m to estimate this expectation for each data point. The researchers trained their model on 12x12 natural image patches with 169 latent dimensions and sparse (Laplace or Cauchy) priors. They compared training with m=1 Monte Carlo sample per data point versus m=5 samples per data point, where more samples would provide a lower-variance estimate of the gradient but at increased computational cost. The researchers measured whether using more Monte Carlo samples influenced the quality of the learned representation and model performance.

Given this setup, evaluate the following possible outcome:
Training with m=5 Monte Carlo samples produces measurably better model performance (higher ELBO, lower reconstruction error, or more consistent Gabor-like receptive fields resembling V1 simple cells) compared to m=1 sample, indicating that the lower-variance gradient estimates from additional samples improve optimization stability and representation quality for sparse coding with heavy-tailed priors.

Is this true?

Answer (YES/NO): NO